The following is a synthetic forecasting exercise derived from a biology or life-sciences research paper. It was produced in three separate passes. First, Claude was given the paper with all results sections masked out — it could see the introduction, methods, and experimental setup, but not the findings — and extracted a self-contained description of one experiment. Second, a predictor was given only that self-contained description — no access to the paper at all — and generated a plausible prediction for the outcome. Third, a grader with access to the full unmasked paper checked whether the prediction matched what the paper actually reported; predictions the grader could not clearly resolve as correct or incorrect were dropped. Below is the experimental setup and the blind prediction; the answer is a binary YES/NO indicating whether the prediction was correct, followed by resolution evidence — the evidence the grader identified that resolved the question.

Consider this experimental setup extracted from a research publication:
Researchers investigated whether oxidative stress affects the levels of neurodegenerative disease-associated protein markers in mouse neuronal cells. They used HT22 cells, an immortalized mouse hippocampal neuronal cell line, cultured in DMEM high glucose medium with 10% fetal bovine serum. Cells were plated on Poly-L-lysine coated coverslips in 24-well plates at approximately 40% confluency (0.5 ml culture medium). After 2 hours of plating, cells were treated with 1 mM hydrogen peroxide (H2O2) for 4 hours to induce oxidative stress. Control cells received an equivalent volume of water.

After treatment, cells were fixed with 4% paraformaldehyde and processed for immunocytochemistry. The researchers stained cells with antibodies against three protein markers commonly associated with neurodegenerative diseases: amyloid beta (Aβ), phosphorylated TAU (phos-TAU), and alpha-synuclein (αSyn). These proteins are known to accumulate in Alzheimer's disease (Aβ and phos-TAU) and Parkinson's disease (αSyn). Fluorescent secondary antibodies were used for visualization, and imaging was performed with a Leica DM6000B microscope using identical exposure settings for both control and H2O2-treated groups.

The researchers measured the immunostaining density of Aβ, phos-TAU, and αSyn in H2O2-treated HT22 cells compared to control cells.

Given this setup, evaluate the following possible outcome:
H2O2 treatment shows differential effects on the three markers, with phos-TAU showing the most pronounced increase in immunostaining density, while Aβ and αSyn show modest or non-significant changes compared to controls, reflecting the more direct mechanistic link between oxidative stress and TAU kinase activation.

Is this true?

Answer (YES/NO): NO